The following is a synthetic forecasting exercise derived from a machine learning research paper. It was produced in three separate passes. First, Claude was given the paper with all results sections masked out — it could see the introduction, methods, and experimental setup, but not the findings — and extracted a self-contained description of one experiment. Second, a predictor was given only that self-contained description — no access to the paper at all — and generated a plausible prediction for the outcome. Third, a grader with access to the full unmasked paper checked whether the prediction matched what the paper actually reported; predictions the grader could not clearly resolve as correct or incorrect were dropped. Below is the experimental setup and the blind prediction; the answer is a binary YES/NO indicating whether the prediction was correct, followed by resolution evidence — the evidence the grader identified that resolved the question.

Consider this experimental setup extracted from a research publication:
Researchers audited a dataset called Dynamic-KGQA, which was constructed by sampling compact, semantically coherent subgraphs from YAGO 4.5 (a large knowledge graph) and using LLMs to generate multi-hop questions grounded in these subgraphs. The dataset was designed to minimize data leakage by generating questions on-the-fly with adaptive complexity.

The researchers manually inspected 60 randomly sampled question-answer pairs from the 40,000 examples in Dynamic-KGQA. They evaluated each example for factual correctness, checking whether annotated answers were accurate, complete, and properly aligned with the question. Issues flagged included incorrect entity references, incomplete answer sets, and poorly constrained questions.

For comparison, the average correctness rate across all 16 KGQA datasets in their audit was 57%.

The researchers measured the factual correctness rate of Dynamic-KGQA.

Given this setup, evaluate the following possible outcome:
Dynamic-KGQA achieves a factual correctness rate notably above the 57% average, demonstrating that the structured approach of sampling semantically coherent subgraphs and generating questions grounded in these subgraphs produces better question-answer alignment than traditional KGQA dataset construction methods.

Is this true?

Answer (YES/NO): NO